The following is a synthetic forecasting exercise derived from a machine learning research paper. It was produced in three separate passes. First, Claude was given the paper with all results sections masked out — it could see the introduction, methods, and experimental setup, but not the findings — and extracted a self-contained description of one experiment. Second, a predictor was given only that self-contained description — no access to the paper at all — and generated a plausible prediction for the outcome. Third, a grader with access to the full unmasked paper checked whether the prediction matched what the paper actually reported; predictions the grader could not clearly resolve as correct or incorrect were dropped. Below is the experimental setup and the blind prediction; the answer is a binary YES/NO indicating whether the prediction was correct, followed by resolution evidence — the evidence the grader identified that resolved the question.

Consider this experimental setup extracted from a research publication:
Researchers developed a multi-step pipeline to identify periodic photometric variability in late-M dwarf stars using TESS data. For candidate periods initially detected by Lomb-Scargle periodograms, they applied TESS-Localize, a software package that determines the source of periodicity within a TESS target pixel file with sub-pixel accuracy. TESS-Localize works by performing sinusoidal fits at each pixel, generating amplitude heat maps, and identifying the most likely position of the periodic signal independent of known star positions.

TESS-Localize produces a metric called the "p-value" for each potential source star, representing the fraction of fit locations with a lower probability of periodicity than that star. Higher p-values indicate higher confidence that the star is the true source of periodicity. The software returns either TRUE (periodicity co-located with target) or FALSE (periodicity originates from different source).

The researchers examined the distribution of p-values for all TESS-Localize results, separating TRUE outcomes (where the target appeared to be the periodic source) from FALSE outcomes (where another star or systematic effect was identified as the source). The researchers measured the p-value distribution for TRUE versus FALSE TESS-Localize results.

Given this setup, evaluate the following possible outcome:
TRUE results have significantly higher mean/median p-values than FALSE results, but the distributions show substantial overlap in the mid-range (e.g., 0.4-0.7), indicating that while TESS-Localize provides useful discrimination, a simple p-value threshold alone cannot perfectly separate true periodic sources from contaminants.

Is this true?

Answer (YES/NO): NO